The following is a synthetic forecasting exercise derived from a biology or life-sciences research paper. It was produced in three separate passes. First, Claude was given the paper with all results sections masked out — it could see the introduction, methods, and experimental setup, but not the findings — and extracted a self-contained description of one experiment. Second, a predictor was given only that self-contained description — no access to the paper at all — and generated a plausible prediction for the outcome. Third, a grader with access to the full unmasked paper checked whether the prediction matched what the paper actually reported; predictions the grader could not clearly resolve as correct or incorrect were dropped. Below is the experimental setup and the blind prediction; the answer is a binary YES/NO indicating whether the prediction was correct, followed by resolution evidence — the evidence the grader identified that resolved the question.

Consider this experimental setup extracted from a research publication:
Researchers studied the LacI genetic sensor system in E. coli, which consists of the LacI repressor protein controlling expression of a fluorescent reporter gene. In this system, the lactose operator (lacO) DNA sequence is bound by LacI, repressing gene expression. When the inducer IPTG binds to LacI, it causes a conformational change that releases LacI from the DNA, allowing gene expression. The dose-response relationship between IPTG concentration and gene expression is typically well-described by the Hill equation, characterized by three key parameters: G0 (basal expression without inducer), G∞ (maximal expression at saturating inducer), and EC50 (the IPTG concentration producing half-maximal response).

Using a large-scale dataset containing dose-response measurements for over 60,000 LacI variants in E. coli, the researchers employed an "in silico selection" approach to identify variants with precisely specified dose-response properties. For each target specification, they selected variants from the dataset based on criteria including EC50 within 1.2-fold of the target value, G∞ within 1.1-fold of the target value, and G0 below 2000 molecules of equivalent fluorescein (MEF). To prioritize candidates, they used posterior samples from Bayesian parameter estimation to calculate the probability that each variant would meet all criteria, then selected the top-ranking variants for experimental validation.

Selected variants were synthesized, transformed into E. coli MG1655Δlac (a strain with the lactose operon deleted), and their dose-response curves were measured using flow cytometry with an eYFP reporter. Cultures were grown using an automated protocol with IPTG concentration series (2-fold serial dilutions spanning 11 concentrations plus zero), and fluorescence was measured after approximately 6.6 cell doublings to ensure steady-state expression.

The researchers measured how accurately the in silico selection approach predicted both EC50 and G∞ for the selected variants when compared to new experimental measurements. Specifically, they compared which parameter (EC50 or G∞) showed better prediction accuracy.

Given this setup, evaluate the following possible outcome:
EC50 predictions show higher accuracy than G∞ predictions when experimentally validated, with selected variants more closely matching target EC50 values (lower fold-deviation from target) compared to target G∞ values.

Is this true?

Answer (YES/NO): NO